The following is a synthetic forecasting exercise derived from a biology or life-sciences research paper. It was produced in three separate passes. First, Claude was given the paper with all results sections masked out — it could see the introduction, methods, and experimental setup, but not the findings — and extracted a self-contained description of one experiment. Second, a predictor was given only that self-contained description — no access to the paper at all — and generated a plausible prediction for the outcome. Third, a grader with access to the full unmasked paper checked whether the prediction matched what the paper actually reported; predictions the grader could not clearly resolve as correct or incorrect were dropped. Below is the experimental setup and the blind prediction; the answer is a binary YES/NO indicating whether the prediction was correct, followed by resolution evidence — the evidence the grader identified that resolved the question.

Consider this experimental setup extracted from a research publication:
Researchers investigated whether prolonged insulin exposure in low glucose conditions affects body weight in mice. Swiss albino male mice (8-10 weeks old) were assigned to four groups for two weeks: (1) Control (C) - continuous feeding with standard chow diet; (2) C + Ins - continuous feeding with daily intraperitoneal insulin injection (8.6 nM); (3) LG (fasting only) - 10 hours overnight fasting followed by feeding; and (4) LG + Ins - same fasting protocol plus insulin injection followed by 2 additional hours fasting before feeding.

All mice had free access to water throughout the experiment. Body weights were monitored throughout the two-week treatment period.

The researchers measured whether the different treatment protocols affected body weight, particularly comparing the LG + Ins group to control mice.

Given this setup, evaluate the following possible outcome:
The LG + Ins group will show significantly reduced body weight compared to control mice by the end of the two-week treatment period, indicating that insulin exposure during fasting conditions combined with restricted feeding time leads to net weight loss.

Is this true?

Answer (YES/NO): NO